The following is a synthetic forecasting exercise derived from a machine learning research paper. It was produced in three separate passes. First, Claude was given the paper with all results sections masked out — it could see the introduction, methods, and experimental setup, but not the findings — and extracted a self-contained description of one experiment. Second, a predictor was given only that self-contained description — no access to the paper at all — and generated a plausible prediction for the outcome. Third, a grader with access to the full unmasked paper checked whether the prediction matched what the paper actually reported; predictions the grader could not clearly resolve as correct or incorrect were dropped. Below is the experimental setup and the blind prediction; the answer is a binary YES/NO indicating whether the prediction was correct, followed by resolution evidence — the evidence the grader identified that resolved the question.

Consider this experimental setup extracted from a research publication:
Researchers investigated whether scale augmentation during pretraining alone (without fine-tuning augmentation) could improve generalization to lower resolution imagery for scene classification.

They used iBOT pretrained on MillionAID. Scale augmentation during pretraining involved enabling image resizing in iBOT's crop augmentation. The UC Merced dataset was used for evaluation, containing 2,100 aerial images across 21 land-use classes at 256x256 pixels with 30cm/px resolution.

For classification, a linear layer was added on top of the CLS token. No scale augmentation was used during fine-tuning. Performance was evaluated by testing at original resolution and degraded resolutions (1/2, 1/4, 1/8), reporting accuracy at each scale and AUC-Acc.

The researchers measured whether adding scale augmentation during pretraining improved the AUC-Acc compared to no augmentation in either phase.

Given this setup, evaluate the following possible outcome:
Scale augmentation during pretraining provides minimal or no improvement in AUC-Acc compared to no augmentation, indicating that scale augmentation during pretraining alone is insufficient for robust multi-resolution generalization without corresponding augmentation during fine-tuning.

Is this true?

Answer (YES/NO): YES